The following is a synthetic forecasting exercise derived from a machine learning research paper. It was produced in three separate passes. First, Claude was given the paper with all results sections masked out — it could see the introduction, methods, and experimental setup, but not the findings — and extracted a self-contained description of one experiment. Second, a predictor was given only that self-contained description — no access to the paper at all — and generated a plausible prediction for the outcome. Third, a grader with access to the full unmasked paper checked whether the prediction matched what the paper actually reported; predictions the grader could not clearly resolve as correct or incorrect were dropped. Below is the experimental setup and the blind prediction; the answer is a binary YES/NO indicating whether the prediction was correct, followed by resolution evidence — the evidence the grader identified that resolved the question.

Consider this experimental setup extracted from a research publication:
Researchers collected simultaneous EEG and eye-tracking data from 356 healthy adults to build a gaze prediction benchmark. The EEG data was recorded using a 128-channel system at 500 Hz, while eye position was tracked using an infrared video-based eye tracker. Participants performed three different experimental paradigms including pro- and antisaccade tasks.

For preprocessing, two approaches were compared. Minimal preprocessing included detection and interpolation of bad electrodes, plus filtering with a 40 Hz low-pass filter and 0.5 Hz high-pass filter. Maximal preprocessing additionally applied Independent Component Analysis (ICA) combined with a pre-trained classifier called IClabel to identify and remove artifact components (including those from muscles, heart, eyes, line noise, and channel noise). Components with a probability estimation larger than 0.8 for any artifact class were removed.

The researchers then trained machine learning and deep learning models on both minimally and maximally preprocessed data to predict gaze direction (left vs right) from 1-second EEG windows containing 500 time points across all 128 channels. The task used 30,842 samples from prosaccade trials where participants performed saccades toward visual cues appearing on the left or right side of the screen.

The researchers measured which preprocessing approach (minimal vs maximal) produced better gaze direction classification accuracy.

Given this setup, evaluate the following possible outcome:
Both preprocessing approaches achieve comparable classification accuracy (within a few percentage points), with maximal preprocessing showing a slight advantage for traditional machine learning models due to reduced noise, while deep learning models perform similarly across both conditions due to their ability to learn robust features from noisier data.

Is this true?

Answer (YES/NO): NO